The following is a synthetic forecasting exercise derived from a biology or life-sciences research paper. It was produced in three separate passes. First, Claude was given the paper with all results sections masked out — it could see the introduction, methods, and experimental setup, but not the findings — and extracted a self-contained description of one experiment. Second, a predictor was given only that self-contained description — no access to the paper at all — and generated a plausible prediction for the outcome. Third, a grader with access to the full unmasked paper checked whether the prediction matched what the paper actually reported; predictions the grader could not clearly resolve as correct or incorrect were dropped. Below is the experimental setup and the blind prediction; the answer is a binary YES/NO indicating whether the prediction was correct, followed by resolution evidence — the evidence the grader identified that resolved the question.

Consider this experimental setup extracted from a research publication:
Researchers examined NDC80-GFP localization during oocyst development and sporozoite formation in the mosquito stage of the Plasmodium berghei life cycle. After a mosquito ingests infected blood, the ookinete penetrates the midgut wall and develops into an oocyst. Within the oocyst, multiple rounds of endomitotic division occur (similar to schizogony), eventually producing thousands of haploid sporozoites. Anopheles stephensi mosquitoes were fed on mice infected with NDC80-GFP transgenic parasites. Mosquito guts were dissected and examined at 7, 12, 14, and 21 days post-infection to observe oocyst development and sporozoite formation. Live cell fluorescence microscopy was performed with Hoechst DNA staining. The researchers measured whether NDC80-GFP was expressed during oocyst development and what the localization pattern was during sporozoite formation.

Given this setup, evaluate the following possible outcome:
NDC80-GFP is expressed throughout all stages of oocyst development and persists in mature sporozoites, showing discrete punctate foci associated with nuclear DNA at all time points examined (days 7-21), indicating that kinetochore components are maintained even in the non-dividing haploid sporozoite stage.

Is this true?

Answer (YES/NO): YES